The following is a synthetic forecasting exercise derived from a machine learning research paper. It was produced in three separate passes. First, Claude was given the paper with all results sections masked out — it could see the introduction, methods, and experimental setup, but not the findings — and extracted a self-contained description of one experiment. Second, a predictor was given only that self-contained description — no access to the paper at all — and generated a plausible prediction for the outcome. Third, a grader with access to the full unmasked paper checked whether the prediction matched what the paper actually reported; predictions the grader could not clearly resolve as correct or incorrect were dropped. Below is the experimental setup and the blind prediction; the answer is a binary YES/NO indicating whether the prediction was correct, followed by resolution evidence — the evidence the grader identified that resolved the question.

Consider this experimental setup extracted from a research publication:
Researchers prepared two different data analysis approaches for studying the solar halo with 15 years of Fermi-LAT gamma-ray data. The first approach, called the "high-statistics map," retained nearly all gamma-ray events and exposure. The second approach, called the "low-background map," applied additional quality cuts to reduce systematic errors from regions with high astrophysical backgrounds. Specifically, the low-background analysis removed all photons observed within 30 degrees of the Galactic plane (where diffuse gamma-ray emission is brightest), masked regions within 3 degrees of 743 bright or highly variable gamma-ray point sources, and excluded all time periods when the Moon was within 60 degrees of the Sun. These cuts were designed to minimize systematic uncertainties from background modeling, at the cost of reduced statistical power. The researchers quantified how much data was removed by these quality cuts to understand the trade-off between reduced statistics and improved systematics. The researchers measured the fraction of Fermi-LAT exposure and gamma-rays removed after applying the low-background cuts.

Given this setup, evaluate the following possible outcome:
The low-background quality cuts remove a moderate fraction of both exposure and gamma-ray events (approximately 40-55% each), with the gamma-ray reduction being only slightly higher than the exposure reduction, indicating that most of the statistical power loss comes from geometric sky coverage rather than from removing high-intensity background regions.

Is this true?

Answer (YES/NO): NO